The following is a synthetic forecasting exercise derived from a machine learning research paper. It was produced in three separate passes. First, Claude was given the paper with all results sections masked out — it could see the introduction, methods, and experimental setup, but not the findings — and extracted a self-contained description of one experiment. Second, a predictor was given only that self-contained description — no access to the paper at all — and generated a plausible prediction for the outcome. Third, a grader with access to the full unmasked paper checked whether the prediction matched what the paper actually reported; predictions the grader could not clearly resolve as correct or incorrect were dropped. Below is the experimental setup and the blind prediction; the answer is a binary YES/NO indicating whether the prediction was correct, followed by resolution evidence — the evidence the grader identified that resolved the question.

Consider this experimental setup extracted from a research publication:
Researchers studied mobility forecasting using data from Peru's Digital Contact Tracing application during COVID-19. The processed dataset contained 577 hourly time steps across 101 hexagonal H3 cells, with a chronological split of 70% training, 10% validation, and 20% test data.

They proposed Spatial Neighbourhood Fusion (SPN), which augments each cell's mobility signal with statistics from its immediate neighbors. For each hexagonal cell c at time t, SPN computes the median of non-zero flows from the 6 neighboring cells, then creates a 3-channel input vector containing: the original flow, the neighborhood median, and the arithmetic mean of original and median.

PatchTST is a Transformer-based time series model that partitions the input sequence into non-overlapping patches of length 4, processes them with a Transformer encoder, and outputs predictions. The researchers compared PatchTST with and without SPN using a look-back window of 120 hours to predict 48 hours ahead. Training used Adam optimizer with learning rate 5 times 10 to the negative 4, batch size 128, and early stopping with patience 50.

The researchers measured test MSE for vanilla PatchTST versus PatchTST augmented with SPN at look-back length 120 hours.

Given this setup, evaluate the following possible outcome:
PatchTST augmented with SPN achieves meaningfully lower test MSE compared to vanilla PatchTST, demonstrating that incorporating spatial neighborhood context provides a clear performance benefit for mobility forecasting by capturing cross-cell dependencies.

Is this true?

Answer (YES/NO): NO